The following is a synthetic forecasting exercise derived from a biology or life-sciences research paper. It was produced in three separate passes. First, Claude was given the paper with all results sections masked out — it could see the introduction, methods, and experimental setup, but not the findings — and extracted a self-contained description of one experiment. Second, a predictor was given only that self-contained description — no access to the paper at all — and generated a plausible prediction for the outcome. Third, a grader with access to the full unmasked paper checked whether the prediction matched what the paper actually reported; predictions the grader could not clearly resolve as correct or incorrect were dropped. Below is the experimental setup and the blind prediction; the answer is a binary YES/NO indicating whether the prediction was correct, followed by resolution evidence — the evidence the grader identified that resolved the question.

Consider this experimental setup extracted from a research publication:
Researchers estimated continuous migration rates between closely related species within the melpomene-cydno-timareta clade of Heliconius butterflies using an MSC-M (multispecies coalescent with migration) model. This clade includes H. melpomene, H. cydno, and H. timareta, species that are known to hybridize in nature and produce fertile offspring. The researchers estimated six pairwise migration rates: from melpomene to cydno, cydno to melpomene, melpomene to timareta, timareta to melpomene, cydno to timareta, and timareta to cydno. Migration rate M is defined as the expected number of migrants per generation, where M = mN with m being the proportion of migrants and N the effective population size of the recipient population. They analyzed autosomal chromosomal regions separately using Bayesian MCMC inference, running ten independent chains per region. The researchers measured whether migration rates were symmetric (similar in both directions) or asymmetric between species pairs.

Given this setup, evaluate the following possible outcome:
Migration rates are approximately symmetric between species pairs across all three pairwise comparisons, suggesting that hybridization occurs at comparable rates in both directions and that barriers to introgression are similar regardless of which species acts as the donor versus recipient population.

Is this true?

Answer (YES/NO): NO